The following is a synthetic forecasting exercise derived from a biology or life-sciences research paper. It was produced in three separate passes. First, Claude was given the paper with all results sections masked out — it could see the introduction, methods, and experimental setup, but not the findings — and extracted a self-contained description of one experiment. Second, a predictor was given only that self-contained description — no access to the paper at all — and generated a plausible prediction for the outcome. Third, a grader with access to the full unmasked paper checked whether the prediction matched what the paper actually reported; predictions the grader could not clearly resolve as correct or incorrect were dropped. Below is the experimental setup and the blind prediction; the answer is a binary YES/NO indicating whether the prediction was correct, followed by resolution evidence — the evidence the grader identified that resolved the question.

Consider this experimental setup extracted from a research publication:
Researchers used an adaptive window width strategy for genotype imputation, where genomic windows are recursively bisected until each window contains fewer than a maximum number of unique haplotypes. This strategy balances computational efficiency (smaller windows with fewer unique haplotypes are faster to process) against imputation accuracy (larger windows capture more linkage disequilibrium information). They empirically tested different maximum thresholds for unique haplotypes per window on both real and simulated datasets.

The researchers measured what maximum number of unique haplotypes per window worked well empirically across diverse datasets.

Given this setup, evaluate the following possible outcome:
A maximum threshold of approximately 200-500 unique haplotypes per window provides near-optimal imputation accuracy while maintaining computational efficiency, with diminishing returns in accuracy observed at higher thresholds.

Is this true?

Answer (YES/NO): NO